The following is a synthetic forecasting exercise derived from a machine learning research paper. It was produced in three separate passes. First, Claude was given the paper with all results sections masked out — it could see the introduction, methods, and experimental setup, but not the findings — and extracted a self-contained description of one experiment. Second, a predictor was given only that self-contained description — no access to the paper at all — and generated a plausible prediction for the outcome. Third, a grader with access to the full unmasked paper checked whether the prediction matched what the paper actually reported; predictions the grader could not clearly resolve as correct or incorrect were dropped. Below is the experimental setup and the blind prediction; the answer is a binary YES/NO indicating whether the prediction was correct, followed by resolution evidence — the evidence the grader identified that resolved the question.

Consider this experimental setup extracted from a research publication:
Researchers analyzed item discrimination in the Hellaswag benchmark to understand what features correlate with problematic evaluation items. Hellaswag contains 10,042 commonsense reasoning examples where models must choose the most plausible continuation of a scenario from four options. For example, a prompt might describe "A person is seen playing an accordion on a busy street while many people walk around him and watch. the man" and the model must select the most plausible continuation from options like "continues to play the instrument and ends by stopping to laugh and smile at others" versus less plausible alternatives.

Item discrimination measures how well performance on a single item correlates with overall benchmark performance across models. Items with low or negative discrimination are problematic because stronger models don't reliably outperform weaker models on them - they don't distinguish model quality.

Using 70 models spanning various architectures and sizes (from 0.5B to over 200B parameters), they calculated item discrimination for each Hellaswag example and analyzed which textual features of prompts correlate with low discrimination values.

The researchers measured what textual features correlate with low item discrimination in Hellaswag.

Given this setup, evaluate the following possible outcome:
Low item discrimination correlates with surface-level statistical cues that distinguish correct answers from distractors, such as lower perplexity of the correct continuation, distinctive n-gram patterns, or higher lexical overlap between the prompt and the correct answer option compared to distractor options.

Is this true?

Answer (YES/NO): NO